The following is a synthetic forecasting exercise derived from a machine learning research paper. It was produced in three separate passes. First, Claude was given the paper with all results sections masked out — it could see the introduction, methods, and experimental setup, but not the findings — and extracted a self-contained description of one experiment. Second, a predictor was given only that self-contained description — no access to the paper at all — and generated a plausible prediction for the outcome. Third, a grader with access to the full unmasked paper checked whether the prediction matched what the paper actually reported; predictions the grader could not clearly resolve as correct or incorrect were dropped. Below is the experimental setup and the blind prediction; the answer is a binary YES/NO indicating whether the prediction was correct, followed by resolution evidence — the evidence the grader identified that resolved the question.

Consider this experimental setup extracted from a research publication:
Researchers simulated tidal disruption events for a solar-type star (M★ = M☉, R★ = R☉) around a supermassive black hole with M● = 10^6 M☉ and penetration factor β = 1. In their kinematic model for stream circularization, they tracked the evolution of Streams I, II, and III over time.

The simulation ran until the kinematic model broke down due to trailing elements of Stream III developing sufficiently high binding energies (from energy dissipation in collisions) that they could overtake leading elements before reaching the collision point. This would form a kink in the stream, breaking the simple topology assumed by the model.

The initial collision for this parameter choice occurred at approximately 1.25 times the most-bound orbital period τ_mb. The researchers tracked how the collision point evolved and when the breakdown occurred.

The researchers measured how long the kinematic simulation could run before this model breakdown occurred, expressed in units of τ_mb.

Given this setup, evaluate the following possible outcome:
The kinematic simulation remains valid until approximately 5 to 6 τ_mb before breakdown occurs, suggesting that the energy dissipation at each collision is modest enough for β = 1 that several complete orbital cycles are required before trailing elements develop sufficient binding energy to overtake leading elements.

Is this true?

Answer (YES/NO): NO